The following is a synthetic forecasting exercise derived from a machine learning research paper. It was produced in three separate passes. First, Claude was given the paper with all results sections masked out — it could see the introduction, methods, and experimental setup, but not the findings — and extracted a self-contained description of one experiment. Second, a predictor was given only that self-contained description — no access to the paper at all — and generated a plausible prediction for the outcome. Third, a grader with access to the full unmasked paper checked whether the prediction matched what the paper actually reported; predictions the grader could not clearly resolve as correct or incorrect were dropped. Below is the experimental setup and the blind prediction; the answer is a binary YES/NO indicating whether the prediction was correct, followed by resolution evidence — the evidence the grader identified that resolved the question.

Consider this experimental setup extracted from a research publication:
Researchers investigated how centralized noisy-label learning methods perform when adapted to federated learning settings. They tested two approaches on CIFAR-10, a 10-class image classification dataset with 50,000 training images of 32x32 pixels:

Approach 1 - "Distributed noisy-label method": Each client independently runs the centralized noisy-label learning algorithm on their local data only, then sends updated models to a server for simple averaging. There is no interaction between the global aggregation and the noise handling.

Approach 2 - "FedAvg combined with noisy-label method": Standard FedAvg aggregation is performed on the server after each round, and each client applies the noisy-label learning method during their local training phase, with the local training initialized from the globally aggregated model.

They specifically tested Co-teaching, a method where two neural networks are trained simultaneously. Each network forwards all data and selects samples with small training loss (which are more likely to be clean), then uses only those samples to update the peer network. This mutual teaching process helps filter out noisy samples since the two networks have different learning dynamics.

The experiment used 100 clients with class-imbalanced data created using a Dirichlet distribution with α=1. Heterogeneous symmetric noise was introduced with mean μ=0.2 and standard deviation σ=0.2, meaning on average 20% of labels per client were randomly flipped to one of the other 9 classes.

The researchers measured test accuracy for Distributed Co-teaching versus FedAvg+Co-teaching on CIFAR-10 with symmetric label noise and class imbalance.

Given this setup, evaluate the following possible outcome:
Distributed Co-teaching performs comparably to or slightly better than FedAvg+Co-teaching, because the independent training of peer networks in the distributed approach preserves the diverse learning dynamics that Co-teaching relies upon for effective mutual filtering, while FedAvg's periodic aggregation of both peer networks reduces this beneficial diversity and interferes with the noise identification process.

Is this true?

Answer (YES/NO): NO